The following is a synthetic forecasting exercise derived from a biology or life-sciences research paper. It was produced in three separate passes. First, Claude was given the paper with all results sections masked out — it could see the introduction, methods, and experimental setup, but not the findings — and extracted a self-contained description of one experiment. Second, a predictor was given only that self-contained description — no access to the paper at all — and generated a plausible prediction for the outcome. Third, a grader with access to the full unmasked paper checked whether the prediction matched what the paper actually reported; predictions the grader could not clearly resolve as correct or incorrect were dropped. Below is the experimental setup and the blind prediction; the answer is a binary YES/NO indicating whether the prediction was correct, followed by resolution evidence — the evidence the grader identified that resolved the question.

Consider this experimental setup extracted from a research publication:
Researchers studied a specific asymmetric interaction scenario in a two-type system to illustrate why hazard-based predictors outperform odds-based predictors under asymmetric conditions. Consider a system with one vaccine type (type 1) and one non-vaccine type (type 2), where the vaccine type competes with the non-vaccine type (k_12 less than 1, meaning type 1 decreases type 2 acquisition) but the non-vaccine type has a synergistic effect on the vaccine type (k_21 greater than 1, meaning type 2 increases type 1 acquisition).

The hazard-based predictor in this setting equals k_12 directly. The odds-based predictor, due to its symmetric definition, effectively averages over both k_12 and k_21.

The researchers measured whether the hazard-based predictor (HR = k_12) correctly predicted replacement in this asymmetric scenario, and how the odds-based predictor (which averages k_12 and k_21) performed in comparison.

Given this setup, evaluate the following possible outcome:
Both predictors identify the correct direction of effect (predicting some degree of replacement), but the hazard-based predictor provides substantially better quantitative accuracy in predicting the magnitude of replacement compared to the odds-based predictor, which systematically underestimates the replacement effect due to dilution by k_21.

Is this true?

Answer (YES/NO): NO